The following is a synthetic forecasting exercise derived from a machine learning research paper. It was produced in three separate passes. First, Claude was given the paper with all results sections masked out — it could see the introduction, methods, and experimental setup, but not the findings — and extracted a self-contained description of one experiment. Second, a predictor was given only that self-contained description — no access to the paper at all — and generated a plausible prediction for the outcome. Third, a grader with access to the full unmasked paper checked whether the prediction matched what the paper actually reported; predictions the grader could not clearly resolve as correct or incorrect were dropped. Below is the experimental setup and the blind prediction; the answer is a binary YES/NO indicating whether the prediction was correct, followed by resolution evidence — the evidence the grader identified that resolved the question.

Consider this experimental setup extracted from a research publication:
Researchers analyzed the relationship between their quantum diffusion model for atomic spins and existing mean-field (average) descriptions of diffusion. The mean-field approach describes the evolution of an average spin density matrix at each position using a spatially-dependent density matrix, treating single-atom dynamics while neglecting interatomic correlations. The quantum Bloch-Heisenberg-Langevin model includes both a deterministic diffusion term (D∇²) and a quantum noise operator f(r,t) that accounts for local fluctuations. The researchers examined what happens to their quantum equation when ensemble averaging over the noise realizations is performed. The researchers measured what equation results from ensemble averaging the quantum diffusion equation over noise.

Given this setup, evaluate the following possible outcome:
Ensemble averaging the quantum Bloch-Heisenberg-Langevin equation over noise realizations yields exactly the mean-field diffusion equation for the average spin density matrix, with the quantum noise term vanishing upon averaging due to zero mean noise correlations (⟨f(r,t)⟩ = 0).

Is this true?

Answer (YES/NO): YES